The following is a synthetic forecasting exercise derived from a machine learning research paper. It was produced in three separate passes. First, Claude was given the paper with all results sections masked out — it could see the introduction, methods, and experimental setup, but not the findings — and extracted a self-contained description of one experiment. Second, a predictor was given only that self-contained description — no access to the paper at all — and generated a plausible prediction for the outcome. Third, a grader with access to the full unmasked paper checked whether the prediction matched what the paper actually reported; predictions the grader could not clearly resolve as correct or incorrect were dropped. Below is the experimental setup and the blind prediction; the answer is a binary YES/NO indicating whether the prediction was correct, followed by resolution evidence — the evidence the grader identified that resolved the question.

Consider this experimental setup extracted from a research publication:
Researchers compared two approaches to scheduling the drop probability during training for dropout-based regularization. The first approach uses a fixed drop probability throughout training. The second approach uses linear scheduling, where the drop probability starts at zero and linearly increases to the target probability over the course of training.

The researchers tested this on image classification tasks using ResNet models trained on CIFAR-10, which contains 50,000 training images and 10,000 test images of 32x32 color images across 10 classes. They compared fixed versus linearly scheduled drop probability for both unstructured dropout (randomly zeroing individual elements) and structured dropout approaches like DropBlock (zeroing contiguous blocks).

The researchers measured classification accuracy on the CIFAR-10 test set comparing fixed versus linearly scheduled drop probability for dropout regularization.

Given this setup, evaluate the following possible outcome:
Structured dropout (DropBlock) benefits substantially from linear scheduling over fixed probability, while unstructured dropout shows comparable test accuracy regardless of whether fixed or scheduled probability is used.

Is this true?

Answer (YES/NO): NO